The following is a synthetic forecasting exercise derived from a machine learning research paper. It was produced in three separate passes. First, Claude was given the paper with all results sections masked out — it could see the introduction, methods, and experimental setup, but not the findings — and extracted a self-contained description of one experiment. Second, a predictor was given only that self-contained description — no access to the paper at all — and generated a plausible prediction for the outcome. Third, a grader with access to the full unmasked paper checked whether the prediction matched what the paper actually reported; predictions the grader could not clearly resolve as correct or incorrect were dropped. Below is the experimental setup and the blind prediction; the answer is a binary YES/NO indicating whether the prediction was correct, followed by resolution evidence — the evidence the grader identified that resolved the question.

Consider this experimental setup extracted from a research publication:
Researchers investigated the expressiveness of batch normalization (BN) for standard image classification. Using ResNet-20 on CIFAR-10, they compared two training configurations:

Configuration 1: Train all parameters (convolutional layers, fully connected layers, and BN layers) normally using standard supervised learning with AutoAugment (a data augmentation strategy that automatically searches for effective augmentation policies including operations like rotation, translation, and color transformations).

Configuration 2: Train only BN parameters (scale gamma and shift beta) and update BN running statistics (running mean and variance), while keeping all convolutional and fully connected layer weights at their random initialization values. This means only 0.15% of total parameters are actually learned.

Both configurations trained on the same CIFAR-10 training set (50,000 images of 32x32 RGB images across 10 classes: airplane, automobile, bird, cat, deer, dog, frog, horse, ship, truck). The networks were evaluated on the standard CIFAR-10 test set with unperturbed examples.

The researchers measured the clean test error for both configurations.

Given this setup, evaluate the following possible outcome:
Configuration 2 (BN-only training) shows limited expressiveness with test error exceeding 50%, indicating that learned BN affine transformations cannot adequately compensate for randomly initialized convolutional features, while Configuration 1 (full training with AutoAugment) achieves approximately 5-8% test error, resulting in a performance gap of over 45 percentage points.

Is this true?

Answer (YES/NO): NO